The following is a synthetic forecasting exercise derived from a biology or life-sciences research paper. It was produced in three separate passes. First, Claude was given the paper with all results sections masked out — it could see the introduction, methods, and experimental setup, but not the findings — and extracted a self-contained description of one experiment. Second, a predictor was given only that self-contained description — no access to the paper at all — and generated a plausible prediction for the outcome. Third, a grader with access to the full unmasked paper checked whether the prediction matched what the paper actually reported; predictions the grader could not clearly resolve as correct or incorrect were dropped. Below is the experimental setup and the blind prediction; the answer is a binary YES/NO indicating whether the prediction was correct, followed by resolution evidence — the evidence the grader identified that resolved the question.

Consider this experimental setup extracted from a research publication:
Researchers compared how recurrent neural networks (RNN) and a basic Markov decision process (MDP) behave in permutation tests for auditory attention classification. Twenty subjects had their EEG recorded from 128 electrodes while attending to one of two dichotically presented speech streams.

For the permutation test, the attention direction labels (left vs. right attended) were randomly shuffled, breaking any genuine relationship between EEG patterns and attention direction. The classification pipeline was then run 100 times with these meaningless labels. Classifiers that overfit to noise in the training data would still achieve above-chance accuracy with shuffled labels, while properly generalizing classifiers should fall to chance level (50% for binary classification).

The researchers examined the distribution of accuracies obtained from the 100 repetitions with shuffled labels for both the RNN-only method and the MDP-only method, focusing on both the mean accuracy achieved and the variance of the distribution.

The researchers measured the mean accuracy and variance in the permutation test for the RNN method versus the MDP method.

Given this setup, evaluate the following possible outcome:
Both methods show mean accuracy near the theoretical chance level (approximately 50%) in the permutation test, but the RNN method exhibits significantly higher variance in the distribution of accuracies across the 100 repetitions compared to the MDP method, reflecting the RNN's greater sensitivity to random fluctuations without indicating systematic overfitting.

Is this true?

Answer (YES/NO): NO